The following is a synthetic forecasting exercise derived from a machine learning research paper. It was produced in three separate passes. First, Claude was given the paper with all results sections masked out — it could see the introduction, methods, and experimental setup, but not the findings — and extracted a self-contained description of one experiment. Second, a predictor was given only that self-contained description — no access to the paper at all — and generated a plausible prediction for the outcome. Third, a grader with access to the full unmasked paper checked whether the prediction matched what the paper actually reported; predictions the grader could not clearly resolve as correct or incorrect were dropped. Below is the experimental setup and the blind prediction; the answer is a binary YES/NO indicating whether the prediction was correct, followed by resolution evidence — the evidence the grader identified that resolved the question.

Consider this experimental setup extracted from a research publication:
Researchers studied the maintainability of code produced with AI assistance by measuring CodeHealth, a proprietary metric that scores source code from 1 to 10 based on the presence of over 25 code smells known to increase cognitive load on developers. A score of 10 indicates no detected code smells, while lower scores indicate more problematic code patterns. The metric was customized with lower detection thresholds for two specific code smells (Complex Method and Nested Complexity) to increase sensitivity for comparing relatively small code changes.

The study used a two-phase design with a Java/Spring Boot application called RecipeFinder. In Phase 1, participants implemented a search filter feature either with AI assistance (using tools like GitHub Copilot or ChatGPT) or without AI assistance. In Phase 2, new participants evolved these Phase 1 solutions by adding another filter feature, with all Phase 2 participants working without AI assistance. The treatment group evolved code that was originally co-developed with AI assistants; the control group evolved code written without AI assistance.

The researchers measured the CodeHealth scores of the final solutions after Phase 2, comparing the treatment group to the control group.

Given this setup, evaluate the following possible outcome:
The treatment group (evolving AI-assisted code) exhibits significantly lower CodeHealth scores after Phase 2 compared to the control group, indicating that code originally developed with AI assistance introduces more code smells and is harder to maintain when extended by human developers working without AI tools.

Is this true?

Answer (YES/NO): NO